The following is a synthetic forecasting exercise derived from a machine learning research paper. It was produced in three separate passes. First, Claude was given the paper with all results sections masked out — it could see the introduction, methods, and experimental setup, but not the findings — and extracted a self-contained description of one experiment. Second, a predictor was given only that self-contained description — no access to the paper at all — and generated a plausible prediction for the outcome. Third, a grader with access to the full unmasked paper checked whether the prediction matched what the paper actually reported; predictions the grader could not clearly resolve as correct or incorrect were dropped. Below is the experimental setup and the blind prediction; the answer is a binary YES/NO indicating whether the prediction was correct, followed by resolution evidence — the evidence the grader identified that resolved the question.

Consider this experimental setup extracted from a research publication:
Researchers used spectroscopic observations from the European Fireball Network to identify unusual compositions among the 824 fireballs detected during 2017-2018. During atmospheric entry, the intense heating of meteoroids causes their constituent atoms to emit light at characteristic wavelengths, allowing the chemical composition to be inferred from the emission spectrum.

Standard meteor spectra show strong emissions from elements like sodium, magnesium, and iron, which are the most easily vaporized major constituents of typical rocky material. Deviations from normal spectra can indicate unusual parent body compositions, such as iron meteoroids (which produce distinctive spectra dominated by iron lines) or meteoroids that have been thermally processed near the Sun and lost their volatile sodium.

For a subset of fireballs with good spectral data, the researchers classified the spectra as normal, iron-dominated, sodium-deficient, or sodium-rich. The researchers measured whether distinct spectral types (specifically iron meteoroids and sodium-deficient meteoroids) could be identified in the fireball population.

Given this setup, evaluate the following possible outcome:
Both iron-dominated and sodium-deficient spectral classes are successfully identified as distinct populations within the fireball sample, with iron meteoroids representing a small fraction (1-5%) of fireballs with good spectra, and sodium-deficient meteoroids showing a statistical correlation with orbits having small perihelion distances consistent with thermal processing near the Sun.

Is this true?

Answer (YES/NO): NO